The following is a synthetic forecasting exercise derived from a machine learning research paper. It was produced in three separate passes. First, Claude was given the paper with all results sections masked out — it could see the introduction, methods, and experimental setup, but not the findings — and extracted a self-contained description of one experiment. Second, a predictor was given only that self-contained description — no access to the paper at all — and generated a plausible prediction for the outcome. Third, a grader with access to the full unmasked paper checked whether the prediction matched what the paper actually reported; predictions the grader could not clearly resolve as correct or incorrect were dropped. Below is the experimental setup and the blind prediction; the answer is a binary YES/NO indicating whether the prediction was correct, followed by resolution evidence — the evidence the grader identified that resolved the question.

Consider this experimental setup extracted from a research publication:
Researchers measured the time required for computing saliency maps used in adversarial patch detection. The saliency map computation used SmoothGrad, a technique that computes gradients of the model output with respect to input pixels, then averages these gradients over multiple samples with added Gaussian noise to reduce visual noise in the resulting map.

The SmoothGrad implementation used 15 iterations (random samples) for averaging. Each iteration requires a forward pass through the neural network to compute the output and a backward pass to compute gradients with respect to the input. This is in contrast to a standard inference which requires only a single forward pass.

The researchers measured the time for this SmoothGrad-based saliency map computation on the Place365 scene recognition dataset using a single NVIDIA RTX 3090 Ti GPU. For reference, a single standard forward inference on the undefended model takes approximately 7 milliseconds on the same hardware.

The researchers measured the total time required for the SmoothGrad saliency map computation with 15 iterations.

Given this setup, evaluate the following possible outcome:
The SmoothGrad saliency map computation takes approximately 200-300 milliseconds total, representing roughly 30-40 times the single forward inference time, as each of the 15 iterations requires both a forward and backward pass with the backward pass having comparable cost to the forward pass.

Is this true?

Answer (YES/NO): NO